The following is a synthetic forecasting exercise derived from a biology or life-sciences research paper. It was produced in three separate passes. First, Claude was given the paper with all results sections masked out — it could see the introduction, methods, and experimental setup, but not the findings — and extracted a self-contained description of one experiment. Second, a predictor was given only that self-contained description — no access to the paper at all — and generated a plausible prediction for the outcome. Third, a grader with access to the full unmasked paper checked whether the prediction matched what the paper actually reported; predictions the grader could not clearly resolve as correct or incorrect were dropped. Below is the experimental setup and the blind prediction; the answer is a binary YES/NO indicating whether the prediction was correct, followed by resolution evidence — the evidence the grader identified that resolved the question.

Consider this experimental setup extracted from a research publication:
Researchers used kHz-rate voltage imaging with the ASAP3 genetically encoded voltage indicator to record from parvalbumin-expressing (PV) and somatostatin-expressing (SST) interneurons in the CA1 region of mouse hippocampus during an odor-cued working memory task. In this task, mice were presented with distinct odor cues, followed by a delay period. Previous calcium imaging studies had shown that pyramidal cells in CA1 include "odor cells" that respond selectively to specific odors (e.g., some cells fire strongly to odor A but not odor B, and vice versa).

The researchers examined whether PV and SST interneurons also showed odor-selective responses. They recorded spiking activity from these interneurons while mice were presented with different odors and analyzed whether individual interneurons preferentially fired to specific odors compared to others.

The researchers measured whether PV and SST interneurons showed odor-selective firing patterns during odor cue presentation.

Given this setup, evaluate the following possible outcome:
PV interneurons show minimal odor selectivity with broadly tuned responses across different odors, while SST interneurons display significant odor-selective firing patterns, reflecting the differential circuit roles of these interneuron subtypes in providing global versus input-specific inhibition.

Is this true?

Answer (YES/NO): NO